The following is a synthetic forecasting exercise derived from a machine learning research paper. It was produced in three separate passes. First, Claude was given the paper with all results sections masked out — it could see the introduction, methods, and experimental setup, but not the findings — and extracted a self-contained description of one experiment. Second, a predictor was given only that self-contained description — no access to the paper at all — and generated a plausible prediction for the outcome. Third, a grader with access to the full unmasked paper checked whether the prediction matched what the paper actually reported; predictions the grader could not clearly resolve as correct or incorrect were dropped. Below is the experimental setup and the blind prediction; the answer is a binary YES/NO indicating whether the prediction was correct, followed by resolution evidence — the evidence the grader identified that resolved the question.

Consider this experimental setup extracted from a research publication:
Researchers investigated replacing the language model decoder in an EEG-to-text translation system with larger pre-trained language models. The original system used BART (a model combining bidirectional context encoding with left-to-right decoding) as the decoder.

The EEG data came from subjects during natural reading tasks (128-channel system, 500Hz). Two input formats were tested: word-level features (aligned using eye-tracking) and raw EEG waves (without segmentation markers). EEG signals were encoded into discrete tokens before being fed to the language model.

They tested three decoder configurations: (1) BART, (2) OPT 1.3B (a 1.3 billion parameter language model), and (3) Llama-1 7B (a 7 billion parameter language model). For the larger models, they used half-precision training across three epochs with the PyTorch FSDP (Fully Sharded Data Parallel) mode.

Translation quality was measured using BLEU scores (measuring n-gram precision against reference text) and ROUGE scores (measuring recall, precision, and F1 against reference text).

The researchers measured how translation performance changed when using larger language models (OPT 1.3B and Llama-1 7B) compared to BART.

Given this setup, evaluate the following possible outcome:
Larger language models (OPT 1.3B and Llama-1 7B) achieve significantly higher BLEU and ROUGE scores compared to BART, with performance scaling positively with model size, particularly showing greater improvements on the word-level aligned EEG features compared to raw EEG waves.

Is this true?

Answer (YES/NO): NO